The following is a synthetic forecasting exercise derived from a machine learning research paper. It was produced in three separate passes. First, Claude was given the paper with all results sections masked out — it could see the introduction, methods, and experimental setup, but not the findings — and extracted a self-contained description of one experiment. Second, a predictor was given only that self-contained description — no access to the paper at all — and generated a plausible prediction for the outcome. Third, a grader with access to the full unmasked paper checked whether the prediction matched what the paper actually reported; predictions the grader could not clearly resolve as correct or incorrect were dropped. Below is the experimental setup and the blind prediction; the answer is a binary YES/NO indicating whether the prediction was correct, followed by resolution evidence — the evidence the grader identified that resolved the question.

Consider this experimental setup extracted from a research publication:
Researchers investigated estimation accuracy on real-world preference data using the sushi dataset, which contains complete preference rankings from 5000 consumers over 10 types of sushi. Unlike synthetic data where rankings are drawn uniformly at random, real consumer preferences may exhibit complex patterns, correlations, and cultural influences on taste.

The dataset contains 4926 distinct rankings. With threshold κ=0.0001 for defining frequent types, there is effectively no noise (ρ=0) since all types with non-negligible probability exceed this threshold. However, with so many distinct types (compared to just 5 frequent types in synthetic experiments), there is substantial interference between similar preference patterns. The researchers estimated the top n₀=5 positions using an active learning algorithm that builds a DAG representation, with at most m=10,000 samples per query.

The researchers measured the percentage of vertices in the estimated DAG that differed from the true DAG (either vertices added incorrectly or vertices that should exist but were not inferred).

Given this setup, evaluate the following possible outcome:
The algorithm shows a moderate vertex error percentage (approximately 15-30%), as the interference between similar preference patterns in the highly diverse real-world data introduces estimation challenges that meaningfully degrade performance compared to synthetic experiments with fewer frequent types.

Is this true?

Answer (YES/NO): NO